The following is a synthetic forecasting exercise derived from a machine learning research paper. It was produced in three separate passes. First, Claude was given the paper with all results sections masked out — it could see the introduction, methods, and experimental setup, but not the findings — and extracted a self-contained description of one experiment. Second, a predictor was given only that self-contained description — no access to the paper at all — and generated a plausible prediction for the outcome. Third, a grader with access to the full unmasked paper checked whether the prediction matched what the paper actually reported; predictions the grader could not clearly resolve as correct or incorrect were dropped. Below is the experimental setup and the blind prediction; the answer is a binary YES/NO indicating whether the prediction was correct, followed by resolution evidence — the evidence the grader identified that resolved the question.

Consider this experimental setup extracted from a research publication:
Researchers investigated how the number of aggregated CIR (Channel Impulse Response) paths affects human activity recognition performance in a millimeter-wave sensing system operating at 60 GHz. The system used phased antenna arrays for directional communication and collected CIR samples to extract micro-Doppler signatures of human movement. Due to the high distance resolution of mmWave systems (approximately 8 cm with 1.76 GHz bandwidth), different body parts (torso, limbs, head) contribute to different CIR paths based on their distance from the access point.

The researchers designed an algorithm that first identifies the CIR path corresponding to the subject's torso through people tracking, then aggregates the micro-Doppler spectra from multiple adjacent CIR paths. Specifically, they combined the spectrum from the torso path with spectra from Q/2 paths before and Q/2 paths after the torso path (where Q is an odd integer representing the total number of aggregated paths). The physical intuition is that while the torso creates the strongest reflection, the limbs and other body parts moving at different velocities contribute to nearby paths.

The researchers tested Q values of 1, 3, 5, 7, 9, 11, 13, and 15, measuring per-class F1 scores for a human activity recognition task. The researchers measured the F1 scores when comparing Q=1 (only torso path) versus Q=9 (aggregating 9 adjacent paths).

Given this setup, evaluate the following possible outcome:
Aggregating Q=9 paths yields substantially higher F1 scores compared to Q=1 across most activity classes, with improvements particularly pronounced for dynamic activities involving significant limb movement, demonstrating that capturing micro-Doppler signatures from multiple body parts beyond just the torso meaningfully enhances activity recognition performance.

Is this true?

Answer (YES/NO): NO